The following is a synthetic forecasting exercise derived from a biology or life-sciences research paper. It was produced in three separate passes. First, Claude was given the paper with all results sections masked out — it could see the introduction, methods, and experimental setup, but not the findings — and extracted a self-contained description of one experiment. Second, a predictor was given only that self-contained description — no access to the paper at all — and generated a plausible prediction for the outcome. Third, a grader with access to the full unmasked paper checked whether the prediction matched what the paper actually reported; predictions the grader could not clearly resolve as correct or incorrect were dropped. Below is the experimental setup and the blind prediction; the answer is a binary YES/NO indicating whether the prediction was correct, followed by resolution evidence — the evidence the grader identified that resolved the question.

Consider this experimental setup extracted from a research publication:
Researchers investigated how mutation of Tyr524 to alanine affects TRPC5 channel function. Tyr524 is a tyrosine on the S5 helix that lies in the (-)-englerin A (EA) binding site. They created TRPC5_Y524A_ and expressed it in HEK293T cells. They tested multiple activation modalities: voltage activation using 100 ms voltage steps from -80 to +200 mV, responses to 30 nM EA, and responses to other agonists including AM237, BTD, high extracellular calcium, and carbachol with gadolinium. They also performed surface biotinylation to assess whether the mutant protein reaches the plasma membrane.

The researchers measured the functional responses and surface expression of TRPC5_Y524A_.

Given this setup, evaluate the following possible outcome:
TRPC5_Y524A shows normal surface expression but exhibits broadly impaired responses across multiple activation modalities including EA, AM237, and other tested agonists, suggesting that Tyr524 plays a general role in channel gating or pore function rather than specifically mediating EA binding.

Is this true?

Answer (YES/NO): YES